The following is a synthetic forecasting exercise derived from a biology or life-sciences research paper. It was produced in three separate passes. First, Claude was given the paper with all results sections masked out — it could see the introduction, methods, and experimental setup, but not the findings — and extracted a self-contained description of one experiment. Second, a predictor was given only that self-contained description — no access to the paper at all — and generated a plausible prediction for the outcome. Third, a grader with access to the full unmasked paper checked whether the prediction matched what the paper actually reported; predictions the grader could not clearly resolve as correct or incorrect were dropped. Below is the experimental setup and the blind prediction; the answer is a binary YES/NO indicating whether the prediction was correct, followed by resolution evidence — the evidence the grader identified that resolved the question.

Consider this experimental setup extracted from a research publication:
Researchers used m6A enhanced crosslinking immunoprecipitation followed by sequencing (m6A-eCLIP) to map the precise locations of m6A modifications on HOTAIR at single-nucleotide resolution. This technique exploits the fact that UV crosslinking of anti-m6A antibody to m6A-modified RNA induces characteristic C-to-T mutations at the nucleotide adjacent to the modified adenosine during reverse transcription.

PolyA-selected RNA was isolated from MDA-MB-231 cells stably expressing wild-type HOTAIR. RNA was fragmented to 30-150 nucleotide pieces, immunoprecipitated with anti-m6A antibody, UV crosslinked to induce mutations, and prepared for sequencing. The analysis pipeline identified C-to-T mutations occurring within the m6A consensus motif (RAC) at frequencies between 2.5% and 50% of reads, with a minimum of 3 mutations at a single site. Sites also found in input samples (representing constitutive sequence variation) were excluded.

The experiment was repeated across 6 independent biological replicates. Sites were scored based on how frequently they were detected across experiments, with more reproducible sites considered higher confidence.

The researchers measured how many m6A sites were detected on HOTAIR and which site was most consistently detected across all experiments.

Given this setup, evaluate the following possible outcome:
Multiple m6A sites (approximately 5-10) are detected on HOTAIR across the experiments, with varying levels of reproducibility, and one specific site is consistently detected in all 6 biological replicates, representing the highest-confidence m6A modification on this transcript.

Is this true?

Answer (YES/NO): YES